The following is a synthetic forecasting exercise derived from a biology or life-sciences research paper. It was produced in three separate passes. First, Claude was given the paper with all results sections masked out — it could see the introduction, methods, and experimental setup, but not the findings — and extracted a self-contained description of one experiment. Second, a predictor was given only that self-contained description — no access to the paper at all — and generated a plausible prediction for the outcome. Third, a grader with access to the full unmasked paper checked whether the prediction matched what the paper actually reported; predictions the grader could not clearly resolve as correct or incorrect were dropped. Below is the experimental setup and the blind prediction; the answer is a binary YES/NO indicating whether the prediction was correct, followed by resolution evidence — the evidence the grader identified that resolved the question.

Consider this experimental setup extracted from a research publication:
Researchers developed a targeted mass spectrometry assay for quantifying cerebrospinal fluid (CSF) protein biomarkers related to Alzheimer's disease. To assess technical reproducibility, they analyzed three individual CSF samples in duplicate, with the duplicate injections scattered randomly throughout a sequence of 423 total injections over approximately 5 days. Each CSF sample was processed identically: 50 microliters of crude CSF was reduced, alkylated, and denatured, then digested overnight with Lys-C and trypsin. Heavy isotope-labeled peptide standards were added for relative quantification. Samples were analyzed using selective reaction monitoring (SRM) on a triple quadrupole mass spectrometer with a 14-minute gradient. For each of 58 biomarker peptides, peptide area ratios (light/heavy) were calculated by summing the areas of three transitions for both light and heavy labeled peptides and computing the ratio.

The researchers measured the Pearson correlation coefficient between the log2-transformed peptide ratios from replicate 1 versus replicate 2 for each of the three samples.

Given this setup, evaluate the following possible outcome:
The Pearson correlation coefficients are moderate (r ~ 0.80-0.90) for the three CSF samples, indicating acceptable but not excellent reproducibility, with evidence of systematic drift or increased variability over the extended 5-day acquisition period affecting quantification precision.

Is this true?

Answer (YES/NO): NO